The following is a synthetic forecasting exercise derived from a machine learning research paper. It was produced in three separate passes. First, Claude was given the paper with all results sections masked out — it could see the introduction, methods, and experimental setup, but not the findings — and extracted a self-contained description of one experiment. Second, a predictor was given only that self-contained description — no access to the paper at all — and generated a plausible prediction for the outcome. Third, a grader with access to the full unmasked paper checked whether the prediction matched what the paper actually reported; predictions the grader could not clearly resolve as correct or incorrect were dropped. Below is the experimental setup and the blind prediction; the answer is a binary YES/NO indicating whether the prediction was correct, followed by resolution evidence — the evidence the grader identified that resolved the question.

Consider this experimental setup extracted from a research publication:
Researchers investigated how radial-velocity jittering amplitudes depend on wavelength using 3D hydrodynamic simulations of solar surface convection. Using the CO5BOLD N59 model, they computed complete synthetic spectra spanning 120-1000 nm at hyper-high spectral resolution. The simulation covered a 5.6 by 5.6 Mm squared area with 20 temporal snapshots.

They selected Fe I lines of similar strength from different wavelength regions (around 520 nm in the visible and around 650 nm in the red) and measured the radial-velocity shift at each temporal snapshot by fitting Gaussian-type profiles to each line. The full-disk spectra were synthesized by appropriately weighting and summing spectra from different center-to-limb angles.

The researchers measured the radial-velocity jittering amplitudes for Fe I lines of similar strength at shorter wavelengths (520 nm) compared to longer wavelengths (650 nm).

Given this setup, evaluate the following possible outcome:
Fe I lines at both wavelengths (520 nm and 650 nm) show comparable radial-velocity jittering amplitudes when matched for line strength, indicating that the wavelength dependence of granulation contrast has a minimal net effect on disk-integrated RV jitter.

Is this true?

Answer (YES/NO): NO